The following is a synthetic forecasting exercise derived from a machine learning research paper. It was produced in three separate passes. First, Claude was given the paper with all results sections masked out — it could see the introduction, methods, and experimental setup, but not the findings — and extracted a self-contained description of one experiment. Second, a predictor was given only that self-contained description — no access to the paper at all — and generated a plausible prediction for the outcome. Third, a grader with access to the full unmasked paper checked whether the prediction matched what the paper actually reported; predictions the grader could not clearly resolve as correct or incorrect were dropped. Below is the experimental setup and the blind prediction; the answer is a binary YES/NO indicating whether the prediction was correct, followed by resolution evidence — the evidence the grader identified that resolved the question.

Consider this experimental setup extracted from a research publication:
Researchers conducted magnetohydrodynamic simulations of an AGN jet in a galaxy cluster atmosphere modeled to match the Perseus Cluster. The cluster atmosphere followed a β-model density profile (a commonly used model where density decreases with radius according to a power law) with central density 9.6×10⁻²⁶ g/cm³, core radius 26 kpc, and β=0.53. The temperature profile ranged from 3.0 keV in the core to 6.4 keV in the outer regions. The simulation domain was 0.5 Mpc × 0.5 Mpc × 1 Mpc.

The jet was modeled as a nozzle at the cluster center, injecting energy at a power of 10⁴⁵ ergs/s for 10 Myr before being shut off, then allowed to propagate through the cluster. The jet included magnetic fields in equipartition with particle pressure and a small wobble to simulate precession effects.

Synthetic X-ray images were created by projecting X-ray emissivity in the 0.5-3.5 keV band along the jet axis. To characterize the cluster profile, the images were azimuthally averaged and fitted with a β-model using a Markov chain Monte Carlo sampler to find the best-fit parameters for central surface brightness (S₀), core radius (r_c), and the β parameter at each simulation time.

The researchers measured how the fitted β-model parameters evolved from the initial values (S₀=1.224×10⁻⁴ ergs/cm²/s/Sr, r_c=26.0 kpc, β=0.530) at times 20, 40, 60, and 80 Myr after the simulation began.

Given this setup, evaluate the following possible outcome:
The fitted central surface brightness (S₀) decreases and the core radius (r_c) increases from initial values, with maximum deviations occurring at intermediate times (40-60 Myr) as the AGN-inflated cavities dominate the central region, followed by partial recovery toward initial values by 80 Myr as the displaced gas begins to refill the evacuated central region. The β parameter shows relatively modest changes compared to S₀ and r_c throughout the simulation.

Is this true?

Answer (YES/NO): NO